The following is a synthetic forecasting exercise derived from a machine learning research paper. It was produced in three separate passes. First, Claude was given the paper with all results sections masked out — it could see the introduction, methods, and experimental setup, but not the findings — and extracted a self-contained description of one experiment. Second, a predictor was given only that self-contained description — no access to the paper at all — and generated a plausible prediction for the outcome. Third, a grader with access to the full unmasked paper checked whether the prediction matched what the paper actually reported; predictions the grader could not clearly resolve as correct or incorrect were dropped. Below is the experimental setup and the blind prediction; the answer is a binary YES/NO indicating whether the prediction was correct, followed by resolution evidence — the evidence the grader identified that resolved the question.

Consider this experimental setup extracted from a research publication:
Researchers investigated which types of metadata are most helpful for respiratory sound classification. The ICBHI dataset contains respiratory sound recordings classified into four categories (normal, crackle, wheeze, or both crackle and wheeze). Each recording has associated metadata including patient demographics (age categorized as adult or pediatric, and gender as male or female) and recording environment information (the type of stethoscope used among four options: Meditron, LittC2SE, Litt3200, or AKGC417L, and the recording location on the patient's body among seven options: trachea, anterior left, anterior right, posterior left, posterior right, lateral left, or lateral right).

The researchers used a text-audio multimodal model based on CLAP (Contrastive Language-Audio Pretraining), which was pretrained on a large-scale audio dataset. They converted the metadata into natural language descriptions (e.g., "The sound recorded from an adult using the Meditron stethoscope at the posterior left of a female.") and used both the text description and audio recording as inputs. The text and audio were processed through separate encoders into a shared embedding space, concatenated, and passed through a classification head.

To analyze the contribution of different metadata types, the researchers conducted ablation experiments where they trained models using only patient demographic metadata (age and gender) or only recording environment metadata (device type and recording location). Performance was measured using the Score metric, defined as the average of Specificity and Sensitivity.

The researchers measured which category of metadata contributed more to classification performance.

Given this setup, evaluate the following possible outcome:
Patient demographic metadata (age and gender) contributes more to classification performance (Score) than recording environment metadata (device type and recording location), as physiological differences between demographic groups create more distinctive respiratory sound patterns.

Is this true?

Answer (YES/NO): NO